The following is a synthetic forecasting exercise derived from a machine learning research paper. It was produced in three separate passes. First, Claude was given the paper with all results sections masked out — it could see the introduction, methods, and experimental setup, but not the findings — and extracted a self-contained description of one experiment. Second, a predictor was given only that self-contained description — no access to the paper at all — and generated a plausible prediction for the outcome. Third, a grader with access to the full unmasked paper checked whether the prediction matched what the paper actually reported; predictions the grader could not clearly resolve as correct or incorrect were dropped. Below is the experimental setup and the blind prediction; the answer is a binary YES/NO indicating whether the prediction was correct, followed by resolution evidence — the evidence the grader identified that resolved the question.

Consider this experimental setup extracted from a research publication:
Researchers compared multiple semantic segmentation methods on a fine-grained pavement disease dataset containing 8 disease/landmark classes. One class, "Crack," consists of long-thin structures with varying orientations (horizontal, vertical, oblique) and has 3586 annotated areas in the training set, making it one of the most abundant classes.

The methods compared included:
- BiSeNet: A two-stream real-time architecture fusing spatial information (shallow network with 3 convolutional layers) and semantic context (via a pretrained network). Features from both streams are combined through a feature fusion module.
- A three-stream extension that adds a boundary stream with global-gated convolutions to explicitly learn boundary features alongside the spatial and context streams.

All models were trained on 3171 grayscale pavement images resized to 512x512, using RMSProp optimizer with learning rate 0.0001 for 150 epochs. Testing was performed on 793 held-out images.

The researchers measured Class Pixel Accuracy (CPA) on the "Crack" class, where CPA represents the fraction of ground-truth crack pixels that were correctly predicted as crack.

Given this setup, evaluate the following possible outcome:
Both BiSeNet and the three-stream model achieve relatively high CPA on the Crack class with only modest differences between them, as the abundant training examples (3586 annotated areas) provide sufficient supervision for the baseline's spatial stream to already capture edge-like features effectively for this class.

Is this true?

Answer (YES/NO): NO